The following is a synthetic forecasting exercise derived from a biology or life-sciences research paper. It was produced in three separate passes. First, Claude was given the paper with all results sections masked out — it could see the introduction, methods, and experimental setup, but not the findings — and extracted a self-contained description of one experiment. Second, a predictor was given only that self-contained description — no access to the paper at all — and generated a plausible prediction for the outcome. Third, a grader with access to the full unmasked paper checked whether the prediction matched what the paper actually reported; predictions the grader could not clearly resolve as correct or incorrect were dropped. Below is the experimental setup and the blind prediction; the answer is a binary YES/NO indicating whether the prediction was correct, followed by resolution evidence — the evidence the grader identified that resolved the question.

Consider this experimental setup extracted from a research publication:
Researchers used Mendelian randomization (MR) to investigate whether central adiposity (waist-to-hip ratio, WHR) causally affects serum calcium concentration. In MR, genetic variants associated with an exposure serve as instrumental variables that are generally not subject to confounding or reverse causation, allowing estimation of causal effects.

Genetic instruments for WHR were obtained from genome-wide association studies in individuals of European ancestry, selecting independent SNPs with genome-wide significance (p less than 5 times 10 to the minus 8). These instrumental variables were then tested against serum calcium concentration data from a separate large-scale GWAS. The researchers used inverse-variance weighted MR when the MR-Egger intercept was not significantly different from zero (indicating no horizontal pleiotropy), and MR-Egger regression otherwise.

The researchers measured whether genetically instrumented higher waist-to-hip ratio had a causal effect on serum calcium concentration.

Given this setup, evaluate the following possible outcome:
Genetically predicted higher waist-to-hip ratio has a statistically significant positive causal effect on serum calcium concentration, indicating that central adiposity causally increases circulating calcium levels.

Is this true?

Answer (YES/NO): YES